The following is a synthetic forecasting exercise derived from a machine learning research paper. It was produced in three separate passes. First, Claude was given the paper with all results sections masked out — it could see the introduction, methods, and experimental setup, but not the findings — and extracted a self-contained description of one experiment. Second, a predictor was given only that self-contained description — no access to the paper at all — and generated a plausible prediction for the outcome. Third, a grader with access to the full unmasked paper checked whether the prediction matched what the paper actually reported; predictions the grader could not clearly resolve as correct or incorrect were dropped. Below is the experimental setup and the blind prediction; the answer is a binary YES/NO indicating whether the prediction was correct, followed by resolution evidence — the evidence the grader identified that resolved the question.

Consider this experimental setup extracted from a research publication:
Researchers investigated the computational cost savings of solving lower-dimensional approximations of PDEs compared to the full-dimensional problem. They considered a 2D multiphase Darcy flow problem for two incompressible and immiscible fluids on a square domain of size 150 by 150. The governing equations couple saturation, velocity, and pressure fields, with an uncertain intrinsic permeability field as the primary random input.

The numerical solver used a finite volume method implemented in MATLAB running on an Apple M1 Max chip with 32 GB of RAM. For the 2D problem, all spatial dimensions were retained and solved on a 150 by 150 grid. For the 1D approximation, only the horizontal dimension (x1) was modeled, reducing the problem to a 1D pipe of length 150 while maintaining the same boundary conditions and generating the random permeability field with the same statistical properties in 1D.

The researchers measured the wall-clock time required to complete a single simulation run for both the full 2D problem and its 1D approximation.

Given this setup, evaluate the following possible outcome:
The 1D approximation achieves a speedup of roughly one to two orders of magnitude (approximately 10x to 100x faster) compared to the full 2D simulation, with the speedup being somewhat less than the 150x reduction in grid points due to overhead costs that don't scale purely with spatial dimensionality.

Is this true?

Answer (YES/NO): NO